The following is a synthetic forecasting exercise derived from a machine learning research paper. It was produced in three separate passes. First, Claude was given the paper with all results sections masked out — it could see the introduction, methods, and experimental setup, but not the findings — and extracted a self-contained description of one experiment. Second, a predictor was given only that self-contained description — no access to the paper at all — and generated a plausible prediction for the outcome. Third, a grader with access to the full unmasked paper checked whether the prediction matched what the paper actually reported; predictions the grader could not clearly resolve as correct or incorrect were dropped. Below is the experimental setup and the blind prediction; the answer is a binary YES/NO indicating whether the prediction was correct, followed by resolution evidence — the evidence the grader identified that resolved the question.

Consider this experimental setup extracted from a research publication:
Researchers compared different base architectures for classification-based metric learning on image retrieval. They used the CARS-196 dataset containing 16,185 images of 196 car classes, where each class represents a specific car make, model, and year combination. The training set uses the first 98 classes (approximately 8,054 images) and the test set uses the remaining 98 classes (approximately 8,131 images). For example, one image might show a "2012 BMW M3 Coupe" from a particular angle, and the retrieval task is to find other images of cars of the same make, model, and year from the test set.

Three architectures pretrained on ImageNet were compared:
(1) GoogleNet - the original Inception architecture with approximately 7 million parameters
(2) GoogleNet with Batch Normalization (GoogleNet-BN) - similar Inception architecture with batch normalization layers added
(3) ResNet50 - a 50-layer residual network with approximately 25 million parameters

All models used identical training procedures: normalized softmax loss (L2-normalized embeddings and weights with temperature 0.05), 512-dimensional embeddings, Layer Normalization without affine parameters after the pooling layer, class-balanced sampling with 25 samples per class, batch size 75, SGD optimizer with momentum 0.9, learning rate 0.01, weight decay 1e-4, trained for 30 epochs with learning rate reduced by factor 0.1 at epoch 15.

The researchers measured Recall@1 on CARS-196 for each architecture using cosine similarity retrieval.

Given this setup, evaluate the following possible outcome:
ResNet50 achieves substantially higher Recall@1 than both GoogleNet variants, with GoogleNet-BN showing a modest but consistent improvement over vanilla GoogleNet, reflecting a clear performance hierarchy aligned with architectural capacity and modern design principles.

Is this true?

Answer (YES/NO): NO